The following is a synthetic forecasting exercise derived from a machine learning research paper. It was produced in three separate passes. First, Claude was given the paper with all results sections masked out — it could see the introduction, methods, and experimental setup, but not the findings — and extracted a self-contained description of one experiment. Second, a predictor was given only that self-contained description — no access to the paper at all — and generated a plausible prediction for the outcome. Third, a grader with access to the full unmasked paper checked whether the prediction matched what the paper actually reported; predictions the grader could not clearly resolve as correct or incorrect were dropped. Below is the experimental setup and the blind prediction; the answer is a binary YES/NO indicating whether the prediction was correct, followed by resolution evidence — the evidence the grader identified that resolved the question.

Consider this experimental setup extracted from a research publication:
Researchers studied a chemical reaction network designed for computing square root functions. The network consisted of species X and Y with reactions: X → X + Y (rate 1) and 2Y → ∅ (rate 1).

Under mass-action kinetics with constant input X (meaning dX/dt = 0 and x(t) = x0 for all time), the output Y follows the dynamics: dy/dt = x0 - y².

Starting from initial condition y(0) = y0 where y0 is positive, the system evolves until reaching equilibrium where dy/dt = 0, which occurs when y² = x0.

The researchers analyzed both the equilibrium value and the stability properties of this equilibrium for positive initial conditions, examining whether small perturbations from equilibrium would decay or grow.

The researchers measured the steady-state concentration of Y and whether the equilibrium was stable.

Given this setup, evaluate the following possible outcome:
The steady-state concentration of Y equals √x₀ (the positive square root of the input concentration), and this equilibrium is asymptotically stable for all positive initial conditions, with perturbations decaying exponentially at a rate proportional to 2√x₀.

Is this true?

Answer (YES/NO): NO